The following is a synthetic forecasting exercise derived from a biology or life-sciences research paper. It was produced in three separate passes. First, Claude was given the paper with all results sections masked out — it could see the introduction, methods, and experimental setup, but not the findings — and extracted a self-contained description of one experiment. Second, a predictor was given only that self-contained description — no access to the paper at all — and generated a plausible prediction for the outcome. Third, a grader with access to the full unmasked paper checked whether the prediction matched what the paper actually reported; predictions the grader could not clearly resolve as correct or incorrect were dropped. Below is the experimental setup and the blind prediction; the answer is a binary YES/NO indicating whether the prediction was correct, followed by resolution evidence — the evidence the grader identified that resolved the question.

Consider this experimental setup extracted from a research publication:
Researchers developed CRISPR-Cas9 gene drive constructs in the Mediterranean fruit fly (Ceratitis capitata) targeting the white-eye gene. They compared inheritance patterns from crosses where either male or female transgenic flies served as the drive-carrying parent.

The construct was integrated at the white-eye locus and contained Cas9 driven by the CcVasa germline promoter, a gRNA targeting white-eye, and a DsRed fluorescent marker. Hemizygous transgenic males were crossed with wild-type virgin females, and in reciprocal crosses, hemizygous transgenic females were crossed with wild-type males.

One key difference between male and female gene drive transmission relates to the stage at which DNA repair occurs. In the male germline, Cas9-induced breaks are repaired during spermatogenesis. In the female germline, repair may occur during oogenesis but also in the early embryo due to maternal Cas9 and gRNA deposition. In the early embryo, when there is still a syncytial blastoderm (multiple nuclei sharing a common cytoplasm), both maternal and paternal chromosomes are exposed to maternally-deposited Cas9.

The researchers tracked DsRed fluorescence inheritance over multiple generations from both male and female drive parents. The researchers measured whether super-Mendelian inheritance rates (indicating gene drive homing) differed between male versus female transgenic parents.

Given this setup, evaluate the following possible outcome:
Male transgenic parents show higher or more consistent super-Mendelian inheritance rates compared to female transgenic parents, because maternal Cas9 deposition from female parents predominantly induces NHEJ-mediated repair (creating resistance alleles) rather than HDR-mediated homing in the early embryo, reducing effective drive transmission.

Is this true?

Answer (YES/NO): NO